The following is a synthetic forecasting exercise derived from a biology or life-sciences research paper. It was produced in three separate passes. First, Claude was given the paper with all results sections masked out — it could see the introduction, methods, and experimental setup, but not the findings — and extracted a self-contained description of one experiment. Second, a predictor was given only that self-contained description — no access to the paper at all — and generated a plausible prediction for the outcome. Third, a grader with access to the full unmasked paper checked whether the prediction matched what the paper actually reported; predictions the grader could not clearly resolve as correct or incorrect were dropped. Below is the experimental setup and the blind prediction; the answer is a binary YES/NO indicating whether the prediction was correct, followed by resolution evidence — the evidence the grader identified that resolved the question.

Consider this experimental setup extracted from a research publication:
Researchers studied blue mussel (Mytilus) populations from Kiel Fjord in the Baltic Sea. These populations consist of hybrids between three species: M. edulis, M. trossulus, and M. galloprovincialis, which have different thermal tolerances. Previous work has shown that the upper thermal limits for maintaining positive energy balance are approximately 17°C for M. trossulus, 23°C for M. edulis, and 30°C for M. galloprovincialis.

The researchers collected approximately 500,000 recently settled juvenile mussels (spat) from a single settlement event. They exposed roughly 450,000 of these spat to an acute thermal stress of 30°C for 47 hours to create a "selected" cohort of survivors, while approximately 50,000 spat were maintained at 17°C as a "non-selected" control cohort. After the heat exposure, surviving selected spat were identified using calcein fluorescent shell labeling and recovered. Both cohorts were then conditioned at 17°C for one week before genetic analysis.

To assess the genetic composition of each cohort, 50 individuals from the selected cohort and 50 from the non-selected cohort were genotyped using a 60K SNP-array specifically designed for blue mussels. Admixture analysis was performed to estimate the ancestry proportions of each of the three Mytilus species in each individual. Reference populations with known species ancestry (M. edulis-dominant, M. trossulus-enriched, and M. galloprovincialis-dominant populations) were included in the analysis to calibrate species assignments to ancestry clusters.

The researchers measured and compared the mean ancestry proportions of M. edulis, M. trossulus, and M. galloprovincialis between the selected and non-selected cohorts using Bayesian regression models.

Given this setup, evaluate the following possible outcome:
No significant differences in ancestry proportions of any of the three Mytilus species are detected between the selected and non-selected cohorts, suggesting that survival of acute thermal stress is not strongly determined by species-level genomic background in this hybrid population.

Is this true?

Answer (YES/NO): NO